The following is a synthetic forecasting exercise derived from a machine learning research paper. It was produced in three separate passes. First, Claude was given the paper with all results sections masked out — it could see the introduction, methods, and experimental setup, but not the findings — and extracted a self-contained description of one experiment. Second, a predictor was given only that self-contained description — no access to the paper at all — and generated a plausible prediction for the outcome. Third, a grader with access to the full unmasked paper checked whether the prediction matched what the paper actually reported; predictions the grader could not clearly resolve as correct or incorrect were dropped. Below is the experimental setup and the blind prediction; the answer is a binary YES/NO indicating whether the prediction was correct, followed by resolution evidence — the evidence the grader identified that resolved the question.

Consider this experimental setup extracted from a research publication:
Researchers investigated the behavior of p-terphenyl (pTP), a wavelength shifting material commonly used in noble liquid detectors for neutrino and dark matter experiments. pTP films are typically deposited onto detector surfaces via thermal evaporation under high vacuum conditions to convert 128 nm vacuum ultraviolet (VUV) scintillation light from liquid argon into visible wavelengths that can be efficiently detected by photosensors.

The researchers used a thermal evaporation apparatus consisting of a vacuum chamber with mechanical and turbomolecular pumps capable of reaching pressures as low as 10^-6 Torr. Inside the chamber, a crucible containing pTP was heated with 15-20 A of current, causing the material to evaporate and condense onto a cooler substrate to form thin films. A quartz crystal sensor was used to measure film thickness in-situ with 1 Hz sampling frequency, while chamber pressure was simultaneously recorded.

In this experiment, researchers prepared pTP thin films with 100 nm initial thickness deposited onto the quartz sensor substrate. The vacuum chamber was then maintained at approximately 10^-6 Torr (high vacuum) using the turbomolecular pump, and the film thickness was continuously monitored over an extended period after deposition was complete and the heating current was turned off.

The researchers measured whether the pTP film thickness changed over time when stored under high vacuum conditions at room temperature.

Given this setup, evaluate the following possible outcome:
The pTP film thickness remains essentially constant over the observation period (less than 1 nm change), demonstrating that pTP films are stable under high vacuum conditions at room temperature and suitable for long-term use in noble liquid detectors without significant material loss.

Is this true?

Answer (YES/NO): NO